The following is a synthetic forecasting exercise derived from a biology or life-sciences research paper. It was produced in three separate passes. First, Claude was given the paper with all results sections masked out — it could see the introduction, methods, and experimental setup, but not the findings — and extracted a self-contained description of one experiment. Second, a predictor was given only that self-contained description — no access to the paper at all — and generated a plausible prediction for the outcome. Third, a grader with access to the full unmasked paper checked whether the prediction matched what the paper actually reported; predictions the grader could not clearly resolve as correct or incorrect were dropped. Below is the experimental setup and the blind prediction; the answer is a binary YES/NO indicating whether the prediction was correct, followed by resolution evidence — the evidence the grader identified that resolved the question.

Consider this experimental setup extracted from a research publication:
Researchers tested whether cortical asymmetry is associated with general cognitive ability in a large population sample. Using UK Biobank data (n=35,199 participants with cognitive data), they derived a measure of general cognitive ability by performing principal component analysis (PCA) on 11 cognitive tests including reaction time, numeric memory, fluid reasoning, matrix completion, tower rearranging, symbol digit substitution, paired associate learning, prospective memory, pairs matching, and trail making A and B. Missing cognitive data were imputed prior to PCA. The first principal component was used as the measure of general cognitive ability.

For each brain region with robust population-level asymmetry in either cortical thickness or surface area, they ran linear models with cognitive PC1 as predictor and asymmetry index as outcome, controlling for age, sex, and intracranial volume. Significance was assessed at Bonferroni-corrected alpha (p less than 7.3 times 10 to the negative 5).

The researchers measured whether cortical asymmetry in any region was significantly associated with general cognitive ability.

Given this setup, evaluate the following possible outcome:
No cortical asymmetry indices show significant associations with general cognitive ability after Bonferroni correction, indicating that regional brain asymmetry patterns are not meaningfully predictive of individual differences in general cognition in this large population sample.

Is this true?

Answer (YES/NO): NO